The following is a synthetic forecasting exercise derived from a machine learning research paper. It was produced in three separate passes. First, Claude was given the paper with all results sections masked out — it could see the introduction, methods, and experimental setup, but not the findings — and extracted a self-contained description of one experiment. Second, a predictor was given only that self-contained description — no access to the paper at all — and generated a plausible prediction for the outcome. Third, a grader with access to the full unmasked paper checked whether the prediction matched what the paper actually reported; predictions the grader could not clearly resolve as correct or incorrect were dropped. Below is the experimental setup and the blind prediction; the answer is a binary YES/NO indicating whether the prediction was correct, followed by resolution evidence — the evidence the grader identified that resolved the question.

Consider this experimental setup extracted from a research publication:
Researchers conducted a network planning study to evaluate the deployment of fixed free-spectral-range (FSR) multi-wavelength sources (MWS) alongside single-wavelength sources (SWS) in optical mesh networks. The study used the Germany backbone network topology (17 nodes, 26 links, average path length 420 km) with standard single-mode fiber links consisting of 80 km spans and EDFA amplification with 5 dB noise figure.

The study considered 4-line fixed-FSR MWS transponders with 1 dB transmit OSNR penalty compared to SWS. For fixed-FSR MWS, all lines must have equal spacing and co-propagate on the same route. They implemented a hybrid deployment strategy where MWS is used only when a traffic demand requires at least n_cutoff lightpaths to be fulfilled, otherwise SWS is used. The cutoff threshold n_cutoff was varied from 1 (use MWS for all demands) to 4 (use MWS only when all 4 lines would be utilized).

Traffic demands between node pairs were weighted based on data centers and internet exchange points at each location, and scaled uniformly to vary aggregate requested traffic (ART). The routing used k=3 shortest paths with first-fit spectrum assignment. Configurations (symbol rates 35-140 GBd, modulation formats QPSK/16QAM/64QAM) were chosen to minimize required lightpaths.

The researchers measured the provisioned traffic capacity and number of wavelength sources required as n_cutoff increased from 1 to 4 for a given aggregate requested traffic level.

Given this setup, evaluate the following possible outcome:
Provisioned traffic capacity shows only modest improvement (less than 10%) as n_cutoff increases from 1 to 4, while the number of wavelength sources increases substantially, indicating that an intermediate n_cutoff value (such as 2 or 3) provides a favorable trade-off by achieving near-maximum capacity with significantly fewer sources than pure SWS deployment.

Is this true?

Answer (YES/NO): NO